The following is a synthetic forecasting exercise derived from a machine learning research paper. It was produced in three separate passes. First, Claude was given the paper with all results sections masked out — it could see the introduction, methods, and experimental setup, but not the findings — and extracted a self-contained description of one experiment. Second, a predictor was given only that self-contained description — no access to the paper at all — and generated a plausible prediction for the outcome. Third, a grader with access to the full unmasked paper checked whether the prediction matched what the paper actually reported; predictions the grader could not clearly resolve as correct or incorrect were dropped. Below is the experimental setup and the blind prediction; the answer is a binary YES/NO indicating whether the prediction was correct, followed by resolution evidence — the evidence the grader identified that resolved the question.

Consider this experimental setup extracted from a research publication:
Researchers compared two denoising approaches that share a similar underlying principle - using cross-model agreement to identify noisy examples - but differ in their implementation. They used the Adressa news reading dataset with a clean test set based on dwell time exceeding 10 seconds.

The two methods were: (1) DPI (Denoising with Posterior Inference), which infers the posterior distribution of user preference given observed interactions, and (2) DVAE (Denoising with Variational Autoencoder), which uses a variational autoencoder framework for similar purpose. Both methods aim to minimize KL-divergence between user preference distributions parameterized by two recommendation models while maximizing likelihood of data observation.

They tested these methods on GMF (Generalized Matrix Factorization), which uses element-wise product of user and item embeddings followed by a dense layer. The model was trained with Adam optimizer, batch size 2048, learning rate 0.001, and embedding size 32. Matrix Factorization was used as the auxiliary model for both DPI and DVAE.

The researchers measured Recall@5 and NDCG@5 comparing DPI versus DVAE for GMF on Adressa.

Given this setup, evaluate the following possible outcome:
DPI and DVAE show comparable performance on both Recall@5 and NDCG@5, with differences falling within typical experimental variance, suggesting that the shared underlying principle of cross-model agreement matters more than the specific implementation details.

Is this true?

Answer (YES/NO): YES